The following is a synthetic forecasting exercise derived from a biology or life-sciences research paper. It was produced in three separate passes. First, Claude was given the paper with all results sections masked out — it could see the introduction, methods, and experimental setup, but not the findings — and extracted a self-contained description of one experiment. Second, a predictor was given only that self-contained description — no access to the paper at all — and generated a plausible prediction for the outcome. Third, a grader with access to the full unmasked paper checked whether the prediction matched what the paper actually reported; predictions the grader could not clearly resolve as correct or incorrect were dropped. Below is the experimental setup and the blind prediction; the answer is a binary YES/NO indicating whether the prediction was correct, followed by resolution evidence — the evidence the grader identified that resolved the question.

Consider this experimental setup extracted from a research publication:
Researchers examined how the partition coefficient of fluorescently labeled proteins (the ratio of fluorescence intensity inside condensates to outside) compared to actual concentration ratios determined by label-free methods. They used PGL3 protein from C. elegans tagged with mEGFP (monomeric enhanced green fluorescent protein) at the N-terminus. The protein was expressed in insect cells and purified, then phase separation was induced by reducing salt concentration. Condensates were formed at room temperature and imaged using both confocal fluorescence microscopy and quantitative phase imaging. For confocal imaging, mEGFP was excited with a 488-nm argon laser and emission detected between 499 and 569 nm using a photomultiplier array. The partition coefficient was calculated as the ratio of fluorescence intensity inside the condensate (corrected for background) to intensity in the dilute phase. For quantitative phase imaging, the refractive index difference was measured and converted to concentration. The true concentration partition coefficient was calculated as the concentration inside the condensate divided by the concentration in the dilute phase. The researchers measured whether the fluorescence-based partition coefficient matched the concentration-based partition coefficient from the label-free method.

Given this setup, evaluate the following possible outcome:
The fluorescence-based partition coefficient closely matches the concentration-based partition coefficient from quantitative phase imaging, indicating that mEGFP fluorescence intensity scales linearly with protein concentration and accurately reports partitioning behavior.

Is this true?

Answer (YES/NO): NO